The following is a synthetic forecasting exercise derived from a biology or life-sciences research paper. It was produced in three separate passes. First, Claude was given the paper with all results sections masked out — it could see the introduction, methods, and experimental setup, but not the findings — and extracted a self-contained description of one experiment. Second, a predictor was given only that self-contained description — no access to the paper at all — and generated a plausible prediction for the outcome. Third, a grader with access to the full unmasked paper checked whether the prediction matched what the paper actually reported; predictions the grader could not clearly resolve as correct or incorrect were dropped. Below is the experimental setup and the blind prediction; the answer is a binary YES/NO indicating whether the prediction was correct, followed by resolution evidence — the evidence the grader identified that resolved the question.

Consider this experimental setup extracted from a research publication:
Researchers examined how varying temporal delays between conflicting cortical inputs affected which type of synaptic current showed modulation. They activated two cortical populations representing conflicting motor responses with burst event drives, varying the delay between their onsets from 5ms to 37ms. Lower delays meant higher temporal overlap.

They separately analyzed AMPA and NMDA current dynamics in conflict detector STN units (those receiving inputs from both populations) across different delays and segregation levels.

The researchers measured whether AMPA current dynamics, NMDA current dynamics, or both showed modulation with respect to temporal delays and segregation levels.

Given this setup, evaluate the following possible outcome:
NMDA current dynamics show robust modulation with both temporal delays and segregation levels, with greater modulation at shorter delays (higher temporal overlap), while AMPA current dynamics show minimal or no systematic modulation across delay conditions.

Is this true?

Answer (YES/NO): YES